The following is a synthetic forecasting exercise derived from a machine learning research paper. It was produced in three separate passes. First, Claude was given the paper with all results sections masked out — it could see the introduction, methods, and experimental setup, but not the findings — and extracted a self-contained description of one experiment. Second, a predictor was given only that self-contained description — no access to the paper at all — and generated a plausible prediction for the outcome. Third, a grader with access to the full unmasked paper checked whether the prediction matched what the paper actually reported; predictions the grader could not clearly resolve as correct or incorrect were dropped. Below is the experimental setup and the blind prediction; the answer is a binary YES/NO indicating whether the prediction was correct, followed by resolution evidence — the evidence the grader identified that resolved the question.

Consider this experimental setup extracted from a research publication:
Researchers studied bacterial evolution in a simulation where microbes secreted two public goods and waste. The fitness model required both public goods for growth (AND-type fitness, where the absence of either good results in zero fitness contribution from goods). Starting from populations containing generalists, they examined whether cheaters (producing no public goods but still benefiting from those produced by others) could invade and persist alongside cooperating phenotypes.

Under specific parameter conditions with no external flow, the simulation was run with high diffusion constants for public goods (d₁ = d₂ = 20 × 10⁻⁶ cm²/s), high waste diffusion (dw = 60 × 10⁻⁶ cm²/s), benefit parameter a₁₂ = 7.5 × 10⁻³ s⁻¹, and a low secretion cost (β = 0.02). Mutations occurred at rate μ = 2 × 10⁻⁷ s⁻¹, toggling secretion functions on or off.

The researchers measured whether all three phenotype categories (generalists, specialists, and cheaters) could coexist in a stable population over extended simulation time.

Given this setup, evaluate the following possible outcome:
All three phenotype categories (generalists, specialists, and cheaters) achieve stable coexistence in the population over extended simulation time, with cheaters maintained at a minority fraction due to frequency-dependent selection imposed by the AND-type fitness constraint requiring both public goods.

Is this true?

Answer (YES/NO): NO